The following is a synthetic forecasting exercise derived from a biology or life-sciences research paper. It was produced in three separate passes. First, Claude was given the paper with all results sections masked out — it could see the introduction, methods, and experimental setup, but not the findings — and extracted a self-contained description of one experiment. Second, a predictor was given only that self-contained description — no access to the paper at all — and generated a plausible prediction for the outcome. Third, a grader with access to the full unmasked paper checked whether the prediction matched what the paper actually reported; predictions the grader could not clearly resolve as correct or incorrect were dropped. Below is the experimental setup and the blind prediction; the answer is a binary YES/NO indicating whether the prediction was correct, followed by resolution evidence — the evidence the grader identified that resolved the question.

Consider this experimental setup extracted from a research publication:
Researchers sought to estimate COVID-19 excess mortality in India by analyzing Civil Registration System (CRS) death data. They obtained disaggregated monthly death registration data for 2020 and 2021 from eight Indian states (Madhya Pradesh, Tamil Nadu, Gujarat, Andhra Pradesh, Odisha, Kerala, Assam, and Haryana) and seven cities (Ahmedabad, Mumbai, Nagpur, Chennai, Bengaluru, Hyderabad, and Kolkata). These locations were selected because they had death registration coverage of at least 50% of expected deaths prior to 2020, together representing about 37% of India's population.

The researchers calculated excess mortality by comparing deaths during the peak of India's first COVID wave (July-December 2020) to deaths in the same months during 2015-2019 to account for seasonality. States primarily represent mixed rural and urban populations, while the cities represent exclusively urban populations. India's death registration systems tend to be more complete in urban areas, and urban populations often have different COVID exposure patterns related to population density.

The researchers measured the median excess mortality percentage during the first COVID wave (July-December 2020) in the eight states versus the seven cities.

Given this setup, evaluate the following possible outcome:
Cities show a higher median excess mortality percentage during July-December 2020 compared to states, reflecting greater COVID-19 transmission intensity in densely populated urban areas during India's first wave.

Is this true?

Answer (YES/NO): YES